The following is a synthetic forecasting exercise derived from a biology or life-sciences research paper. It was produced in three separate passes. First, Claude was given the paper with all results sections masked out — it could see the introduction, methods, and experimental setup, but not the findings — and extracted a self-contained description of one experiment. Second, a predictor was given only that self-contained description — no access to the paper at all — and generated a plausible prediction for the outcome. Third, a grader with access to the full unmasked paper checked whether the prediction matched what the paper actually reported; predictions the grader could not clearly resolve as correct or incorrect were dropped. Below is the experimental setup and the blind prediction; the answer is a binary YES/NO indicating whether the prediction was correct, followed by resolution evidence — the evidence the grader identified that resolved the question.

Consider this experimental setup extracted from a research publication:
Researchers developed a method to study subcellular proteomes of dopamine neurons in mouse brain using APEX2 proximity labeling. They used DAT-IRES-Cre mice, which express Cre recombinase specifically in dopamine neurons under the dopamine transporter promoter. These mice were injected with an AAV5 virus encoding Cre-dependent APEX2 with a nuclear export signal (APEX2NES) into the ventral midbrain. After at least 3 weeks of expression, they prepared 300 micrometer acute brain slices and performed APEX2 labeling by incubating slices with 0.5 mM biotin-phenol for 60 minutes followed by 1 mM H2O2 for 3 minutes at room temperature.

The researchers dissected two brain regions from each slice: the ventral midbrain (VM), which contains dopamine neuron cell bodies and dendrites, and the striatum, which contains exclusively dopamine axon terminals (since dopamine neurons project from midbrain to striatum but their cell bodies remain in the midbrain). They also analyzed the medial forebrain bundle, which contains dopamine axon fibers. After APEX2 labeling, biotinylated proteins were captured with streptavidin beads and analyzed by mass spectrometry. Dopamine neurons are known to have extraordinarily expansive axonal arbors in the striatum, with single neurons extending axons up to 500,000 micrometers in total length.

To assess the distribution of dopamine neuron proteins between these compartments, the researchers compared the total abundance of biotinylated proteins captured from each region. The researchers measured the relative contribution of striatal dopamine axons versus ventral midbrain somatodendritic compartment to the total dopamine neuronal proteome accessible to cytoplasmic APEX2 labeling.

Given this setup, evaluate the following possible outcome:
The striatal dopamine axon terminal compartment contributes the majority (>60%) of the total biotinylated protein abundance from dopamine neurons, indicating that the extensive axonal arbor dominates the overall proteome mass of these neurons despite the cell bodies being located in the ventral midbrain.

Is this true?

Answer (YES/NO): YES